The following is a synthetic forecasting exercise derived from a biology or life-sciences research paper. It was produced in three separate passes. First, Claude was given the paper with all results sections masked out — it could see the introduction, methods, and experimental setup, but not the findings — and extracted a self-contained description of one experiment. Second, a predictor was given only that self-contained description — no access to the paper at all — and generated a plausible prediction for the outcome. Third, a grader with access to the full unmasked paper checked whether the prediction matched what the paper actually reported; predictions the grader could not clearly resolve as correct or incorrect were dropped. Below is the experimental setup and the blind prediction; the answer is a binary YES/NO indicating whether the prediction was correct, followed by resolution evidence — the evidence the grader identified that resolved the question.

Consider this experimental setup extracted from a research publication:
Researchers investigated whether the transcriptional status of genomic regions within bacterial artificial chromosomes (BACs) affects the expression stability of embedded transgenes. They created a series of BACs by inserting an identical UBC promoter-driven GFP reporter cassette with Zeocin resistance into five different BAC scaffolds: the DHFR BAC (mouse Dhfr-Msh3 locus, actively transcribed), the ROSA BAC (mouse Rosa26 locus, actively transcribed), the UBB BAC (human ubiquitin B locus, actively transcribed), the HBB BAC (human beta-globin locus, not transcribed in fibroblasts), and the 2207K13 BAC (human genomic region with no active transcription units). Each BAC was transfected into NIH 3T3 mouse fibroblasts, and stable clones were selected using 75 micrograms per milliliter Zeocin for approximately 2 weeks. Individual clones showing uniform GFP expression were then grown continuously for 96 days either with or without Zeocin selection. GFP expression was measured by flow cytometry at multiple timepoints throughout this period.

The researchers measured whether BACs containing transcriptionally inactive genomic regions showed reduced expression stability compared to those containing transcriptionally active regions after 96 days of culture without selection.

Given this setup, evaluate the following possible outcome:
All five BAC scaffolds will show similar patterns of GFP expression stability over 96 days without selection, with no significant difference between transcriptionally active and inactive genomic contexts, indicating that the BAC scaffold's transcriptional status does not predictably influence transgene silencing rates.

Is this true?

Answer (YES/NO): NO